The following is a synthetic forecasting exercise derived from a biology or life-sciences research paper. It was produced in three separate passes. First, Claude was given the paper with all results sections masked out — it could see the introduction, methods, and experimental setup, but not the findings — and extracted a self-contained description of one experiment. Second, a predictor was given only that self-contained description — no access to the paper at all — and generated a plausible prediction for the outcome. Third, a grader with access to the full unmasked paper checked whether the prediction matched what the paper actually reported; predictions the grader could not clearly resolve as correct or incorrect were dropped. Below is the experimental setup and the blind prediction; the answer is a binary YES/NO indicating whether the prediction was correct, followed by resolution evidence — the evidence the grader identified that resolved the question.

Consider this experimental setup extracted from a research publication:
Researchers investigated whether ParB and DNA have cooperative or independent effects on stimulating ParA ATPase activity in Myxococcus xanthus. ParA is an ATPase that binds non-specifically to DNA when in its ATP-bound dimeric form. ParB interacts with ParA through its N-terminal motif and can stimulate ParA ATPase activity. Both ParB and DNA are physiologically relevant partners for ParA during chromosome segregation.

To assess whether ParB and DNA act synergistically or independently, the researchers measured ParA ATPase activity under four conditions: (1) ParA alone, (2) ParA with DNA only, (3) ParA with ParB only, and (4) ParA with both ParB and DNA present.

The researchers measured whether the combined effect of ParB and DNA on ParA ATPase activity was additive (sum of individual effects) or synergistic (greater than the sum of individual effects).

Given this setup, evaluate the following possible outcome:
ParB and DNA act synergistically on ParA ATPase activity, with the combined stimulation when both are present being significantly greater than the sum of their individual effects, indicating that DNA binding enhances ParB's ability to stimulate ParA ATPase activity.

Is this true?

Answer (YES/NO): YES